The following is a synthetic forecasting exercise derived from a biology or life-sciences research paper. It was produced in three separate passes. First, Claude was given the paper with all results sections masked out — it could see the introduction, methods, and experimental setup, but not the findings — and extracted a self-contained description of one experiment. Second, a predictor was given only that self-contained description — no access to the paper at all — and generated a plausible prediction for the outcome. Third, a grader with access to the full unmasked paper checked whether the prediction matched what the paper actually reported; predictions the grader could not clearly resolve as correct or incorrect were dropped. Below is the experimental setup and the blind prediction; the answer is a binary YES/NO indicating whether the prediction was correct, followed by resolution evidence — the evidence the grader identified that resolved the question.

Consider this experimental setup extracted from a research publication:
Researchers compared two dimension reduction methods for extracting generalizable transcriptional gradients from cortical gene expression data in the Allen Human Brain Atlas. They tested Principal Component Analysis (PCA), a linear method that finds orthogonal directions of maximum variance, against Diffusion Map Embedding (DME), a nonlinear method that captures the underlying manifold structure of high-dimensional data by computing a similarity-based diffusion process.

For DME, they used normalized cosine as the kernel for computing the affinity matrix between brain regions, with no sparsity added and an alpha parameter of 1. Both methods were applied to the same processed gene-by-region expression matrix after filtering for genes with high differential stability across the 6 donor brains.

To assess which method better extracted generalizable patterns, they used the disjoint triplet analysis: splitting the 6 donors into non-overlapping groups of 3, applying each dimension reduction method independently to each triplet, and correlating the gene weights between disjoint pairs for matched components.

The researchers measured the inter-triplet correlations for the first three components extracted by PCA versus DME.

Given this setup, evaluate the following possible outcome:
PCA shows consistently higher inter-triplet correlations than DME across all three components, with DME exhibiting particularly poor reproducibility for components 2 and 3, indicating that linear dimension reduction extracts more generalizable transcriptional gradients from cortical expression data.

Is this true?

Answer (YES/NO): NO